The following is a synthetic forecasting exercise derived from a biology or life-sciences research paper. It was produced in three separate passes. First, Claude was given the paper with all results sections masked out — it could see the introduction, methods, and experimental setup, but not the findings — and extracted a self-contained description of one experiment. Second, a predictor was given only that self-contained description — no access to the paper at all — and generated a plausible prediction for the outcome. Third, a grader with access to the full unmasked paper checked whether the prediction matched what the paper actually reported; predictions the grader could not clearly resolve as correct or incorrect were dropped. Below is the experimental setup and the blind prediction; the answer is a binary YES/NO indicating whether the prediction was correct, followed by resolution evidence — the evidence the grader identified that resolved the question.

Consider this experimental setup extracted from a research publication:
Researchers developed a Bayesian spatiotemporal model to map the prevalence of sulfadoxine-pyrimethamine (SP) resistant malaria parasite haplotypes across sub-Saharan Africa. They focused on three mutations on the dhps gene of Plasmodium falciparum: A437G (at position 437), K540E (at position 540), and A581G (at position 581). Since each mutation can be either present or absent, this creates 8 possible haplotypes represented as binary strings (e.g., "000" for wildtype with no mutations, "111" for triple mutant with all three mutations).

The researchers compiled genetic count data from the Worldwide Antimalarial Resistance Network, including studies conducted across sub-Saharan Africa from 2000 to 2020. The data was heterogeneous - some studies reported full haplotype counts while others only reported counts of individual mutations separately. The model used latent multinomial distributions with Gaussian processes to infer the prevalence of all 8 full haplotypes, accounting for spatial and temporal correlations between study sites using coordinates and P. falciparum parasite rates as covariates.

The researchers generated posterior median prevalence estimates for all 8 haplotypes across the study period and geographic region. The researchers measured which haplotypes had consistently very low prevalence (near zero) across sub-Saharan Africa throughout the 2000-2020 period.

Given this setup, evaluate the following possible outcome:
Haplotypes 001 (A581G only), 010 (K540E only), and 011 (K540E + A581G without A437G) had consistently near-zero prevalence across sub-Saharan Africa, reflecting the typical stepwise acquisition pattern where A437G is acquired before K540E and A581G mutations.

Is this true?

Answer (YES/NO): YES